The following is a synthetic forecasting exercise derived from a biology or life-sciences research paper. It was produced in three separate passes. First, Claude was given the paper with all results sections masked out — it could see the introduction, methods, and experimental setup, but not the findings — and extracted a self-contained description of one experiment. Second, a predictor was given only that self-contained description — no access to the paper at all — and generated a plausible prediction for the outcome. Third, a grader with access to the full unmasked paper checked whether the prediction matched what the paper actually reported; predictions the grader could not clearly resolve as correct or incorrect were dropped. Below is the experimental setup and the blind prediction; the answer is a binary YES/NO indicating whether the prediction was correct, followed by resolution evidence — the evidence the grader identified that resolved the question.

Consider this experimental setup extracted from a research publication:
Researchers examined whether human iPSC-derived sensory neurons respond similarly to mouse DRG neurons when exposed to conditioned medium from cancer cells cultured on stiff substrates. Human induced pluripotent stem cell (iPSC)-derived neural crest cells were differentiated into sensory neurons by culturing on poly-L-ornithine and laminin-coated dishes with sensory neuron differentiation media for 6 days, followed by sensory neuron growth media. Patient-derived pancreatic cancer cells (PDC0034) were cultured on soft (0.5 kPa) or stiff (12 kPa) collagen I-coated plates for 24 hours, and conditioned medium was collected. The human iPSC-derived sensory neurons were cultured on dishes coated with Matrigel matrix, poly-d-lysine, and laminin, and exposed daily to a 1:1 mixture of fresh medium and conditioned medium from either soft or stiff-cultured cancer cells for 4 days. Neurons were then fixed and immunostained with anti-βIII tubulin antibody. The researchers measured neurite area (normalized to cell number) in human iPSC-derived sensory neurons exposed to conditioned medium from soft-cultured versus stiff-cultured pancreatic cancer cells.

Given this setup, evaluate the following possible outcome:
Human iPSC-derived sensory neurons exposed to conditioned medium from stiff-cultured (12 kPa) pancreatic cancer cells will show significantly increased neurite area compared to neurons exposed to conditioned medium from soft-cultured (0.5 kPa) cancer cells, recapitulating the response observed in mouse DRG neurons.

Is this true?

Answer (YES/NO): YES